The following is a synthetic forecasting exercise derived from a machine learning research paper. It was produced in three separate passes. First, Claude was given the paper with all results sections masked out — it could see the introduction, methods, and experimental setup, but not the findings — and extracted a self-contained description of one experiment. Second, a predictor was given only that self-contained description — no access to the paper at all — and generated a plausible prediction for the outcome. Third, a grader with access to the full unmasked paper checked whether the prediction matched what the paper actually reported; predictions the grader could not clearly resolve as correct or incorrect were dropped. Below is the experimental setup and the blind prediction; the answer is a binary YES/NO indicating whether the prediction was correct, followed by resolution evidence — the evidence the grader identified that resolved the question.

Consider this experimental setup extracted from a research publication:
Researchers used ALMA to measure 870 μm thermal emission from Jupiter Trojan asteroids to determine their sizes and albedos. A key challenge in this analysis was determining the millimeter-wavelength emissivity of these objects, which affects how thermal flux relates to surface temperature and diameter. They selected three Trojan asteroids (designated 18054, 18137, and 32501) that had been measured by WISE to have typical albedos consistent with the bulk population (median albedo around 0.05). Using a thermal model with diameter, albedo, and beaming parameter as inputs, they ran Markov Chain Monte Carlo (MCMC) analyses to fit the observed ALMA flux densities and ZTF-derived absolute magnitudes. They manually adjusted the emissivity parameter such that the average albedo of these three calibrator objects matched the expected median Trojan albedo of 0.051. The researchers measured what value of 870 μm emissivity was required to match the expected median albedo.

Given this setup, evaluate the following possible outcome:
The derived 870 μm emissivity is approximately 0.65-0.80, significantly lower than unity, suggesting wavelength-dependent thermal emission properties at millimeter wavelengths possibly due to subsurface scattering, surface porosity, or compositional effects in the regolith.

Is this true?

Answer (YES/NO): YES